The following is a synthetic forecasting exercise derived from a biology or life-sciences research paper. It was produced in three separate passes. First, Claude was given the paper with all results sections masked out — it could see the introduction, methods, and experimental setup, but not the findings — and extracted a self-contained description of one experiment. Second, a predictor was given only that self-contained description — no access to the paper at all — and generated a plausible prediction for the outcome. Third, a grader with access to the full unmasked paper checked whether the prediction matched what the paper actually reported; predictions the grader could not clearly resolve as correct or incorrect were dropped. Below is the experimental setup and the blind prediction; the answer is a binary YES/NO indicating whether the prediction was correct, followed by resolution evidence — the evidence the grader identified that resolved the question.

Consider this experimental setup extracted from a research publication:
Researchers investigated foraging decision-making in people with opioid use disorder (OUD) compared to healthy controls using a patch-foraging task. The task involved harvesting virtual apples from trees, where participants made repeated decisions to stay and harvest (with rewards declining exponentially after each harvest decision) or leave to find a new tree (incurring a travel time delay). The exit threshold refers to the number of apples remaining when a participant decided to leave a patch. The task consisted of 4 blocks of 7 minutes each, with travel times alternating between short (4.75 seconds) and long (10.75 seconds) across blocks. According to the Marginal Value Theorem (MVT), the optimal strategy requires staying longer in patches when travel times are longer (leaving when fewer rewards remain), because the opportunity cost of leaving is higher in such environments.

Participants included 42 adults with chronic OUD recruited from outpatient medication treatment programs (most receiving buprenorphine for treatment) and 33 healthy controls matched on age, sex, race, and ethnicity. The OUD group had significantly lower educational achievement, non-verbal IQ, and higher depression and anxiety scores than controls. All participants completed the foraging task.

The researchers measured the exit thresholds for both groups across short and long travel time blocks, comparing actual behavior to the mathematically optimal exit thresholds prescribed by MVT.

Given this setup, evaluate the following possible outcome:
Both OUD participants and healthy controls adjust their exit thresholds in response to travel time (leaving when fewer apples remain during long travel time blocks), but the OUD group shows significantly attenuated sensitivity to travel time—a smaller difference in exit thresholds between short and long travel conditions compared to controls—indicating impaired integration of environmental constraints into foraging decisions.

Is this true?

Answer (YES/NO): NO